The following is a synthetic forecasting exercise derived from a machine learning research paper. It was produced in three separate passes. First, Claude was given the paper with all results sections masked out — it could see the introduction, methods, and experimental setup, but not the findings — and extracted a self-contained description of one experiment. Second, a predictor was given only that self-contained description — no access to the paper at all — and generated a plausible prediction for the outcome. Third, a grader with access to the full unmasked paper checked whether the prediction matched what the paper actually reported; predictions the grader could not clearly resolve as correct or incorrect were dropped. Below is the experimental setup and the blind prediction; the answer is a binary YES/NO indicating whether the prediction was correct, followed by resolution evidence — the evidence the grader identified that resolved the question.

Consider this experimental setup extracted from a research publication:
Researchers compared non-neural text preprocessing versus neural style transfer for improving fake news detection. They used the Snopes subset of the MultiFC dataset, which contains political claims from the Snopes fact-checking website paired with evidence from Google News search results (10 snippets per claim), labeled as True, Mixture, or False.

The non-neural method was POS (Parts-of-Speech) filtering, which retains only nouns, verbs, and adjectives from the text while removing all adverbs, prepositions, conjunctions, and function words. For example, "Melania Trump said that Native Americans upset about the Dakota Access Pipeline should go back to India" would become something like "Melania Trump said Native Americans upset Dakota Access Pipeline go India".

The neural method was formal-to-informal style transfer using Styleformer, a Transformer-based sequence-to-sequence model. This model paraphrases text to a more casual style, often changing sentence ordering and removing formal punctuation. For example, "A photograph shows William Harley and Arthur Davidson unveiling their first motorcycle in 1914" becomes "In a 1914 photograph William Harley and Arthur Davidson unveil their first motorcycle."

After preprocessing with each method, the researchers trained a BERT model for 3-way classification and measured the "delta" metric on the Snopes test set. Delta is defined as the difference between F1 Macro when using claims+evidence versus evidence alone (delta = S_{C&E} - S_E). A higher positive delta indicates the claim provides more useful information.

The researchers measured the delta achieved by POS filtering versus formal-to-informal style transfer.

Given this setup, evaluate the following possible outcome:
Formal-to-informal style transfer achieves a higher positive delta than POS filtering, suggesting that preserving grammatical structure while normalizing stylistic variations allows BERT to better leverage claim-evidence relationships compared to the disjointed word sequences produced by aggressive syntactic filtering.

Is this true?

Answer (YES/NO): NO